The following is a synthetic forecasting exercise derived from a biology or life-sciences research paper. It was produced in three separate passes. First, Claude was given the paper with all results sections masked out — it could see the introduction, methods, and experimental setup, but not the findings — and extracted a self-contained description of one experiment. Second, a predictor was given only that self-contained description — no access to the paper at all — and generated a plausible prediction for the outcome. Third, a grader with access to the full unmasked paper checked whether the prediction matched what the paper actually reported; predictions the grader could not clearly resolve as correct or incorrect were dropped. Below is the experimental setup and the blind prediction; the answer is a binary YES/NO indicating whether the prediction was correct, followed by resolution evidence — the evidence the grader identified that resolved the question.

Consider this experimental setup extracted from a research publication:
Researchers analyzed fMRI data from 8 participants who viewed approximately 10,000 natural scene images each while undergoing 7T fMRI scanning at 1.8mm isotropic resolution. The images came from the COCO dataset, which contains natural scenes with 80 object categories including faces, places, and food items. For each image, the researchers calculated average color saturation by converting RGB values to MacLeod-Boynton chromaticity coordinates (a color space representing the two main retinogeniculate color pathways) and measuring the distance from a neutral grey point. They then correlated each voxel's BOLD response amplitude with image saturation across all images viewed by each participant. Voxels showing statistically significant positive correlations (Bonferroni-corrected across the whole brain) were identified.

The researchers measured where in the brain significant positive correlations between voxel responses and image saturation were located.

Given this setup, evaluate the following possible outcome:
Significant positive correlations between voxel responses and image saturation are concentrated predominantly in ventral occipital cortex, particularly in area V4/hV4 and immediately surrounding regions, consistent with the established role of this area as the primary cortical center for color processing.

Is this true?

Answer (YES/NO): NO